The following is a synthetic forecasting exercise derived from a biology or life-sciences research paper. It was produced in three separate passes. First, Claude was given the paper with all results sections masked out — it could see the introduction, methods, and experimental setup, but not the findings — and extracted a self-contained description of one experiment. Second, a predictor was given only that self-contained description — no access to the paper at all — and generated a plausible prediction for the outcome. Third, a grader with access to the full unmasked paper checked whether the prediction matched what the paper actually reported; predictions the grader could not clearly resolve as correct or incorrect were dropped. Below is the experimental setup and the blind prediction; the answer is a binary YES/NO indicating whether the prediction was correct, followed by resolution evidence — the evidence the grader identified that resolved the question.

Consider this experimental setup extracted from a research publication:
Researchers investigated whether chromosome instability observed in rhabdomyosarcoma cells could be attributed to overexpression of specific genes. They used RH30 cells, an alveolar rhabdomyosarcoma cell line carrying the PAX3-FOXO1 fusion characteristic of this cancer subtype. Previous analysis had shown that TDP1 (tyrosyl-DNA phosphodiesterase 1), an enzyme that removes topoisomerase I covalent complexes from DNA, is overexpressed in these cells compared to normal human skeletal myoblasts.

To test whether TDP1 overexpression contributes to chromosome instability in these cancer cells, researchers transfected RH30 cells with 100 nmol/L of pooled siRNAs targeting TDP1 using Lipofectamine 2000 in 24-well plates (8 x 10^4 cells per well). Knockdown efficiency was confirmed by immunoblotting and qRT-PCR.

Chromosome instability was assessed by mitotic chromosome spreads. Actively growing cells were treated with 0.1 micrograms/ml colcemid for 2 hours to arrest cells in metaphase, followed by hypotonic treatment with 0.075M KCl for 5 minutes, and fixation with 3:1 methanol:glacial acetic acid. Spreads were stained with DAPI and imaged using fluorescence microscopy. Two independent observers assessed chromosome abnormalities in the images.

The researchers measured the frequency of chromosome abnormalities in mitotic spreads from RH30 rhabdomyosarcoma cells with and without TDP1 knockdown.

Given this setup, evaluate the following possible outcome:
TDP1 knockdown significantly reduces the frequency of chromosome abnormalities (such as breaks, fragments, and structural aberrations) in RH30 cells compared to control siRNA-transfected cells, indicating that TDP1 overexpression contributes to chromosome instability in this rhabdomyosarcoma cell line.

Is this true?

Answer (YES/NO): YES